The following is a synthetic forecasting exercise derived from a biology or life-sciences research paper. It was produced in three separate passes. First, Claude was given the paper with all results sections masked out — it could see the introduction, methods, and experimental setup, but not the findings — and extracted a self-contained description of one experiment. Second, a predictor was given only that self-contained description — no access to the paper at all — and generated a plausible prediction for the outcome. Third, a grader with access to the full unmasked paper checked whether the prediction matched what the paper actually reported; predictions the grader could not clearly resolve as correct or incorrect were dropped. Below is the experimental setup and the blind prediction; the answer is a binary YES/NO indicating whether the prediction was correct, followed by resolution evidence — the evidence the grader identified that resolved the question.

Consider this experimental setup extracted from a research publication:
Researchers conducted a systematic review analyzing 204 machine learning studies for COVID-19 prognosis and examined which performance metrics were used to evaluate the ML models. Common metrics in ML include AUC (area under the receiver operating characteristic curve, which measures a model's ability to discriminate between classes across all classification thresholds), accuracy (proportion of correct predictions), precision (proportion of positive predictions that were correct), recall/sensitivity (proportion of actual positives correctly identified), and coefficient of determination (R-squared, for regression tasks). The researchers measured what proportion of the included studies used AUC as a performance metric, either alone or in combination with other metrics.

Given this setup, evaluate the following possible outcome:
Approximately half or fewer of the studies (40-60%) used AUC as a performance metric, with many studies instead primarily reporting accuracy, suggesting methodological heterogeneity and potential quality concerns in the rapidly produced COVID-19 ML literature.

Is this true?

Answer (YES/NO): NO